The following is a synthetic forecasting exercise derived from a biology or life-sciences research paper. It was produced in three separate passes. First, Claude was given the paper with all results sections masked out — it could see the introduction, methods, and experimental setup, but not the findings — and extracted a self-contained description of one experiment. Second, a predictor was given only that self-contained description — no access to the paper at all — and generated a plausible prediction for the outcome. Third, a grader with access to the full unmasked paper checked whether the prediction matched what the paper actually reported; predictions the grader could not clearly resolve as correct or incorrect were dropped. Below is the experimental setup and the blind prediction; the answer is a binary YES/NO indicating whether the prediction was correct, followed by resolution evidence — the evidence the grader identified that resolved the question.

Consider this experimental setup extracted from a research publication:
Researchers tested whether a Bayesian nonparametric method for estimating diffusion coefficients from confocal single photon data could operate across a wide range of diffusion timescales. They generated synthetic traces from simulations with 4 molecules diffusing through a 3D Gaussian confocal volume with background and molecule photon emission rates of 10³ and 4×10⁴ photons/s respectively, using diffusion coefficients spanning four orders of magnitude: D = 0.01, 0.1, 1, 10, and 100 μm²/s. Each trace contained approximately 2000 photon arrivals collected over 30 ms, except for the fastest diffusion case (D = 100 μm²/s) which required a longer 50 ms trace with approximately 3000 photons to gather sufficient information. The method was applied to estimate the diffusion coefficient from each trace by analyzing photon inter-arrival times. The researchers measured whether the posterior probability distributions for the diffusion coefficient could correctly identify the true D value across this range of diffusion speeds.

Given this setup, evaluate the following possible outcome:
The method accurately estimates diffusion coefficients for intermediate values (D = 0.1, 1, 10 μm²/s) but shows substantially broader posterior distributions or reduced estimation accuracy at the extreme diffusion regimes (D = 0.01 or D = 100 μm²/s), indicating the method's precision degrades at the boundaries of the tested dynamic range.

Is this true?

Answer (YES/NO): NO